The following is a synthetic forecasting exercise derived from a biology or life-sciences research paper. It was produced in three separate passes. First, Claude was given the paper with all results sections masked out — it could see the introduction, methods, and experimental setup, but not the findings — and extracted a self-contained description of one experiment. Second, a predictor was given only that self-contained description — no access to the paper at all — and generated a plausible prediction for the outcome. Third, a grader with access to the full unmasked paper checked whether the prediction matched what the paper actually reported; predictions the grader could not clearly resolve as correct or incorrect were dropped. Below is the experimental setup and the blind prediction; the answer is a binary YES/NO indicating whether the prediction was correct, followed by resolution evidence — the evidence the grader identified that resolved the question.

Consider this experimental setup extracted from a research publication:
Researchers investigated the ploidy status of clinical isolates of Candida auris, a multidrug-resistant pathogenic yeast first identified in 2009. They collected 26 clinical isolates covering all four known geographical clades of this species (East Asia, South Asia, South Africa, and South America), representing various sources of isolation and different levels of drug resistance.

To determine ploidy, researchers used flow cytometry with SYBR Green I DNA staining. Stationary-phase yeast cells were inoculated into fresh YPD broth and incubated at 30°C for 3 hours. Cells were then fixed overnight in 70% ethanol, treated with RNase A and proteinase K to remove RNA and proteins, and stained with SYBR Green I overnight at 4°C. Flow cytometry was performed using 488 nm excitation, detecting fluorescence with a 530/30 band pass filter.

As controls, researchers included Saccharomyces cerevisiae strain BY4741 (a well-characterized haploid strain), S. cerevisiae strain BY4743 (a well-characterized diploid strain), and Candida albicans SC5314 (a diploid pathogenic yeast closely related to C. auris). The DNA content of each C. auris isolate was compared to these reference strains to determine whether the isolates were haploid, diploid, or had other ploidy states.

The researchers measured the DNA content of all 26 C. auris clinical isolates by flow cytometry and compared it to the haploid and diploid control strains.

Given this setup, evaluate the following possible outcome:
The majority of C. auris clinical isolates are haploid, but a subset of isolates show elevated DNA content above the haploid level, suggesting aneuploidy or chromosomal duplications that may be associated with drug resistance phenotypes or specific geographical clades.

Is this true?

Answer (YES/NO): NO